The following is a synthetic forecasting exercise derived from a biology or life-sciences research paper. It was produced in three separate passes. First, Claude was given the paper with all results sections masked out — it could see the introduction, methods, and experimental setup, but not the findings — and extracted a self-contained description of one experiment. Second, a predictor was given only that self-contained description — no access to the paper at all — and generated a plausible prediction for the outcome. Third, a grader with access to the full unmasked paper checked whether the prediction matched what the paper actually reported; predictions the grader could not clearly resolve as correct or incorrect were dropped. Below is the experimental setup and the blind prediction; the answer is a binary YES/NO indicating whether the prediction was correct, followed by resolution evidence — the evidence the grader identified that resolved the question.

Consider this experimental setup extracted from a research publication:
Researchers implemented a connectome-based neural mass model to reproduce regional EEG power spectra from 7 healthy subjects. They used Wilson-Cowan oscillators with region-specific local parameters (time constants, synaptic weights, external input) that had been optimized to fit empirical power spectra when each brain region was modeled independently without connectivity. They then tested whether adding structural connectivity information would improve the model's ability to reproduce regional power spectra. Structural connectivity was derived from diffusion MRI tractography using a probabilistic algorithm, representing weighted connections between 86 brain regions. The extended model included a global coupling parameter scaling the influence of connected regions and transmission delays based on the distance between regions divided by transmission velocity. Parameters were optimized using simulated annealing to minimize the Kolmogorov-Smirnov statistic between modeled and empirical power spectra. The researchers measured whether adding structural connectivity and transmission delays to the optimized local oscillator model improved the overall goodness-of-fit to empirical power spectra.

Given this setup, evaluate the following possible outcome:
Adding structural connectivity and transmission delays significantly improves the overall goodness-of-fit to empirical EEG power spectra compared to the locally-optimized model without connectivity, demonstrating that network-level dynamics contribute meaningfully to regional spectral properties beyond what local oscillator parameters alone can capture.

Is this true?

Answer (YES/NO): NO